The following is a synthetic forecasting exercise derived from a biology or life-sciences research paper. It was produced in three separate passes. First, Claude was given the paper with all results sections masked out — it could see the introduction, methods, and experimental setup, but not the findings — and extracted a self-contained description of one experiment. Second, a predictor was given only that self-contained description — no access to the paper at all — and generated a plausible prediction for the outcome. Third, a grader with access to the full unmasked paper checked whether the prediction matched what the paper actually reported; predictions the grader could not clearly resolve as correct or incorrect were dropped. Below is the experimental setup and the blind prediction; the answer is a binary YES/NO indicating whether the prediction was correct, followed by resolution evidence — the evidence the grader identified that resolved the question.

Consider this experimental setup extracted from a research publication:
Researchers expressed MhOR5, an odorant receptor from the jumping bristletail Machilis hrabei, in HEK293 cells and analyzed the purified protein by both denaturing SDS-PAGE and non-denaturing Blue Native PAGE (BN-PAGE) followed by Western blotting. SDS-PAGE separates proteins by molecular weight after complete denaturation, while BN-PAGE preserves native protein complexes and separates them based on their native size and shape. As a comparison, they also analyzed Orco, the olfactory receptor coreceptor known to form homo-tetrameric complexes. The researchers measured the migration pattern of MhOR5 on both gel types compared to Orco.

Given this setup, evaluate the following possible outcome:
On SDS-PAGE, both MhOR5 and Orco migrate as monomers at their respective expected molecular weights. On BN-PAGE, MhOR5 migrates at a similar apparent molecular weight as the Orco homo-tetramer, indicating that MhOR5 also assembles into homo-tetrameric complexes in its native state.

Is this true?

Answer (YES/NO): YES